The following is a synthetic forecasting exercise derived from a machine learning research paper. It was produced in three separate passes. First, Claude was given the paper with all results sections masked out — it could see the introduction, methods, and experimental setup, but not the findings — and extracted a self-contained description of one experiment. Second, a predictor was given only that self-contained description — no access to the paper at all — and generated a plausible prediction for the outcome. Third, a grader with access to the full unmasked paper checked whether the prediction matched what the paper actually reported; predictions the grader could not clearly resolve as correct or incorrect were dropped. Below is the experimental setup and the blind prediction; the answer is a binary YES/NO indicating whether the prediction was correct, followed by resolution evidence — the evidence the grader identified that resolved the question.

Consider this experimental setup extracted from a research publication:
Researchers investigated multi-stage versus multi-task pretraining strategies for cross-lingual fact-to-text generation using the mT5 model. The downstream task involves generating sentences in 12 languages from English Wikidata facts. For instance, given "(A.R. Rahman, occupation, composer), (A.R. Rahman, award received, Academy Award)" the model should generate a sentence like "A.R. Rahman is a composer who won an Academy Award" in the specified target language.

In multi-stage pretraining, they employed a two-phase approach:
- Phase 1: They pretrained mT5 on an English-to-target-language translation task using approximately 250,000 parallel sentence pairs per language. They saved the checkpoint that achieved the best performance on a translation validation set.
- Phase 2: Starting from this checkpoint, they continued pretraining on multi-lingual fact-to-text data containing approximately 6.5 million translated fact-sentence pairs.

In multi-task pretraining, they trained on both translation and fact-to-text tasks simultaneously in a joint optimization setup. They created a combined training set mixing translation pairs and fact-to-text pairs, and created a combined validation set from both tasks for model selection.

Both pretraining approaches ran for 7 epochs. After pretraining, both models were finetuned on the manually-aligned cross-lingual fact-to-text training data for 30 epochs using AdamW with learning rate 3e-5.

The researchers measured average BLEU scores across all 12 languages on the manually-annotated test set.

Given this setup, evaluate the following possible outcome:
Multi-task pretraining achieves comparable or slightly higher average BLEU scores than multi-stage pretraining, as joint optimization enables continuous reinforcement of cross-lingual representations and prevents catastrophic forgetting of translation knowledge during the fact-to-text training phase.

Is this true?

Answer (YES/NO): YES